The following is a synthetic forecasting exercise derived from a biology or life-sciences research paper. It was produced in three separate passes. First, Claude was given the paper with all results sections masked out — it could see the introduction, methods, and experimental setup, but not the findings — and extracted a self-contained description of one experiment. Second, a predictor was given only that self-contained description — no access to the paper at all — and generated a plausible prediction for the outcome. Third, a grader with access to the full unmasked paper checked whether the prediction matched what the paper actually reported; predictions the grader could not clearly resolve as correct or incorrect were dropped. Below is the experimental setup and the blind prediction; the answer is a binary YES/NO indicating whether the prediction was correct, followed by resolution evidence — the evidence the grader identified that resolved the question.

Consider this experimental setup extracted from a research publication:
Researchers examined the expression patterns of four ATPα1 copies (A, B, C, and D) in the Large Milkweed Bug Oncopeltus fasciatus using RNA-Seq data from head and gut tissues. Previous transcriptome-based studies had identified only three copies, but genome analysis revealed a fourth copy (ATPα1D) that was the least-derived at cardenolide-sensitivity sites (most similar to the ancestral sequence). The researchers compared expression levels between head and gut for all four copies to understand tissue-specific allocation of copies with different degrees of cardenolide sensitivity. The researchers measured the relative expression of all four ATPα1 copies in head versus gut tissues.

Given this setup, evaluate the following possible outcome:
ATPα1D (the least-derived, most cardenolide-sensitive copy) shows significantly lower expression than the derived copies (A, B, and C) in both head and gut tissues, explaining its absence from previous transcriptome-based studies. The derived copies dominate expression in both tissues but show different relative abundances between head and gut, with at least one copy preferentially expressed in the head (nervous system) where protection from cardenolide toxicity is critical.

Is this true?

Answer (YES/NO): YES